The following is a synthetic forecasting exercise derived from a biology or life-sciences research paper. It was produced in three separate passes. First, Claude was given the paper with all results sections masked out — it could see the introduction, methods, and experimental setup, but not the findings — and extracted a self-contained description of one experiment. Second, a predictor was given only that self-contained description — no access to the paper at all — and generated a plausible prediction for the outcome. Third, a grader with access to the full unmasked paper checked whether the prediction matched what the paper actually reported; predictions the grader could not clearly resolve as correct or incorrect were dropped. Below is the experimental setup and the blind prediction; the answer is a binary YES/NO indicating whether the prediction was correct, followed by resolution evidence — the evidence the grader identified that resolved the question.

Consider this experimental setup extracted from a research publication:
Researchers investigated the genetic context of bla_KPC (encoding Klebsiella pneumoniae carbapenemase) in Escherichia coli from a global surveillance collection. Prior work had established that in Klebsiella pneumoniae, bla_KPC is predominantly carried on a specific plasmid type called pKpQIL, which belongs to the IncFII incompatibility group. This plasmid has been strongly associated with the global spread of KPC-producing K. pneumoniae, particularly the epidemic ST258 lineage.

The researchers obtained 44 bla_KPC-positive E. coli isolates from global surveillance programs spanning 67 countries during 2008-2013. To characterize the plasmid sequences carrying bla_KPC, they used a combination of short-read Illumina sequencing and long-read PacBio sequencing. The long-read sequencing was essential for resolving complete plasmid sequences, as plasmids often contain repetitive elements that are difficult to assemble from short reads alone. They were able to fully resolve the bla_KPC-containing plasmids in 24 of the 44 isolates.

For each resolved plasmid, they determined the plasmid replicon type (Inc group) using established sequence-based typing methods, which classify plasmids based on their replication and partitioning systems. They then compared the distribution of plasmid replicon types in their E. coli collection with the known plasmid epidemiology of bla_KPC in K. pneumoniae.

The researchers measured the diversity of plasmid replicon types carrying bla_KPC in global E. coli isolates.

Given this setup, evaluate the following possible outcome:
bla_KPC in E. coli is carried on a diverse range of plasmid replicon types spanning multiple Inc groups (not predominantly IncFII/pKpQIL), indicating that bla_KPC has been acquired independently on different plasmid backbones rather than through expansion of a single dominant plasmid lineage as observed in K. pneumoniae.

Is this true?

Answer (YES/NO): YES